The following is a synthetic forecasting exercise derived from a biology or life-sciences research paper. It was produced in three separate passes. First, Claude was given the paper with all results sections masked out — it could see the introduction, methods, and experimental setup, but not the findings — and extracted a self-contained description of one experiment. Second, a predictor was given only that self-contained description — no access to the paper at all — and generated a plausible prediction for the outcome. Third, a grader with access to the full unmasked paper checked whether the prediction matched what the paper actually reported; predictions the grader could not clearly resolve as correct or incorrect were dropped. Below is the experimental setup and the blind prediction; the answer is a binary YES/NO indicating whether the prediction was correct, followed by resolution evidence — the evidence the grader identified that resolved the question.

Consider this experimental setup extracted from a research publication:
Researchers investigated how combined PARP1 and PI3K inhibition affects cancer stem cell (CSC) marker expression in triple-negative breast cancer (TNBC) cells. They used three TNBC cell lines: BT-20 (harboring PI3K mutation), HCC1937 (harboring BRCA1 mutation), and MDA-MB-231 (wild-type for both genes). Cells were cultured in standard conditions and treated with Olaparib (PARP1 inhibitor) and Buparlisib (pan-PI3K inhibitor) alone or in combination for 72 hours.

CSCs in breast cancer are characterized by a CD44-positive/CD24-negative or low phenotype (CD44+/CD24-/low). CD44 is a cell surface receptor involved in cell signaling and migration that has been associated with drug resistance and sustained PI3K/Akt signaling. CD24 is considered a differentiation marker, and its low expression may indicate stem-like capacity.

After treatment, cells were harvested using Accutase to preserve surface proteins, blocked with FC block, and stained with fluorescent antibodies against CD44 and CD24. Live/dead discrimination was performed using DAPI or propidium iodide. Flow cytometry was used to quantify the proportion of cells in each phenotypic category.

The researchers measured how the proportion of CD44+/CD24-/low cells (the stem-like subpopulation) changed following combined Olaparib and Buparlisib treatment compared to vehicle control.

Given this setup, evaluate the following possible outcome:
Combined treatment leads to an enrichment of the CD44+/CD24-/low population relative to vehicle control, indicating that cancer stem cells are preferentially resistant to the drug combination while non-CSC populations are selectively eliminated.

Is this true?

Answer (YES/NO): NO